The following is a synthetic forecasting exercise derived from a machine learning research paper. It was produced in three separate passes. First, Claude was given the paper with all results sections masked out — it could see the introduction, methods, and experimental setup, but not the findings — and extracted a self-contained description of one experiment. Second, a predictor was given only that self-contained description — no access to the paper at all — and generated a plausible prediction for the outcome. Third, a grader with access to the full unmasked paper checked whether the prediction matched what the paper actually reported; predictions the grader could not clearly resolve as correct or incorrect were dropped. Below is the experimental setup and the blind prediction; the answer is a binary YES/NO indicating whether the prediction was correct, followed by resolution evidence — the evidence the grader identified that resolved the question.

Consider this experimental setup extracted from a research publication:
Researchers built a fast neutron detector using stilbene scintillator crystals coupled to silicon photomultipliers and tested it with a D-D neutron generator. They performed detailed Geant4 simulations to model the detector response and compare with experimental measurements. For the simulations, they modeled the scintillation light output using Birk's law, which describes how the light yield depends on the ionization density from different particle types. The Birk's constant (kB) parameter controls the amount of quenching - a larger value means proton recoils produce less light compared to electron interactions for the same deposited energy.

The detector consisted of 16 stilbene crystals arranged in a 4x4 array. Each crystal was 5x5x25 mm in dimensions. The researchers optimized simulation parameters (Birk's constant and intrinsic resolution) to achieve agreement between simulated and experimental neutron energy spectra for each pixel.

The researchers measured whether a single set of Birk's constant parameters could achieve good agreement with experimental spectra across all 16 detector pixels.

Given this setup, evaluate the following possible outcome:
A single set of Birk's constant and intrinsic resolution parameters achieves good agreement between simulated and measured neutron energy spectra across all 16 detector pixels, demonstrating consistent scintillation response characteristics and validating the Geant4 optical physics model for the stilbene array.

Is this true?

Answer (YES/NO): NO